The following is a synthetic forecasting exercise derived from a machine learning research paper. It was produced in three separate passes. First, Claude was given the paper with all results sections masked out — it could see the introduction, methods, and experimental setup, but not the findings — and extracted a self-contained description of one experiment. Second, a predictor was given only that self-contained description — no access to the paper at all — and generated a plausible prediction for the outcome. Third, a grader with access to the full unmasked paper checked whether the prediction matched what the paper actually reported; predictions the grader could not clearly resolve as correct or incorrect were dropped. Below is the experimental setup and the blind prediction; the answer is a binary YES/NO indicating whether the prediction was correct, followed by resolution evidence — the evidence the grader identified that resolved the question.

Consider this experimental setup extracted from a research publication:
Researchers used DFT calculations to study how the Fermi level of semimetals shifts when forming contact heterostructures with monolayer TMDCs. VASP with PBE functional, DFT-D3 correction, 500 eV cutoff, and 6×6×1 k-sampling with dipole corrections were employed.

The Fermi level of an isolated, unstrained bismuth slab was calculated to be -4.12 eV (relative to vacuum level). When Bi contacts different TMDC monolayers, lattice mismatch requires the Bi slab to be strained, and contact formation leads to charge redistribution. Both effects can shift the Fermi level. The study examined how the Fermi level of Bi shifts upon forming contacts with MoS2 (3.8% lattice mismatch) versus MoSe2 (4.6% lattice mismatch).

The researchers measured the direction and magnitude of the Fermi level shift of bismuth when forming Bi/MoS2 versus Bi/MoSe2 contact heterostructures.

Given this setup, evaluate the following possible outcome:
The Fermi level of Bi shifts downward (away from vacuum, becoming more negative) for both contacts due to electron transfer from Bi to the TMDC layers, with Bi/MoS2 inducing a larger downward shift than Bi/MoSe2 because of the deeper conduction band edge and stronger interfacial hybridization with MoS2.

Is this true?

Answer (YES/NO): NO